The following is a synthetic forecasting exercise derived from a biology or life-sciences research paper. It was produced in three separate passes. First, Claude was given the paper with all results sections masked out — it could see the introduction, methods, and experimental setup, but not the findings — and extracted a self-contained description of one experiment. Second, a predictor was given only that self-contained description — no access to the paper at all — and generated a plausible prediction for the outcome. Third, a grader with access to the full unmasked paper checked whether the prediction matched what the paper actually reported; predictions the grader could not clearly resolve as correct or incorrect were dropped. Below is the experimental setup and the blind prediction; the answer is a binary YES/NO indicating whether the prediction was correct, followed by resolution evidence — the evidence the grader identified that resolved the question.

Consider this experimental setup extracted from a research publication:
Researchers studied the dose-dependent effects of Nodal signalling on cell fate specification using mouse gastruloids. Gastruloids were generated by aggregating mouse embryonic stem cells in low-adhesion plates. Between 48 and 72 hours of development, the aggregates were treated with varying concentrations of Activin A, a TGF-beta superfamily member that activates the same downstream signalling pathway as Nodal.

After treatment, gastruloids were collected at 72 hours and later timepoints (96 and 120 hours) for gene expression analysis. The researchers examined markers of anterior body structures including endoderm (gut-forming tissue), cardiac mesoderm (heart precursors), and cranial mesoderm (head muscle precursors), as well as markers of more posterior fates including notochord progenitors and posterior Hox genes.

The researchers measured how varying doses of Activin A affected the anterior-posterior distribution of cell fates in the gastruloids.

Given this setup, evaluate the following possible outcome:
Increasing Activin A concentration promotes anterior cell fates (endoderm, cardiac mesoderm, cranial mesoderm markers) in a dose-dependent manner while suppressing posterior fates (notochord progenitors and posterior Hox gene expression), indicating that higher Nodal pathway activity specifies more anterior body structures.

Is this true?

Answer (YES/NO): YES